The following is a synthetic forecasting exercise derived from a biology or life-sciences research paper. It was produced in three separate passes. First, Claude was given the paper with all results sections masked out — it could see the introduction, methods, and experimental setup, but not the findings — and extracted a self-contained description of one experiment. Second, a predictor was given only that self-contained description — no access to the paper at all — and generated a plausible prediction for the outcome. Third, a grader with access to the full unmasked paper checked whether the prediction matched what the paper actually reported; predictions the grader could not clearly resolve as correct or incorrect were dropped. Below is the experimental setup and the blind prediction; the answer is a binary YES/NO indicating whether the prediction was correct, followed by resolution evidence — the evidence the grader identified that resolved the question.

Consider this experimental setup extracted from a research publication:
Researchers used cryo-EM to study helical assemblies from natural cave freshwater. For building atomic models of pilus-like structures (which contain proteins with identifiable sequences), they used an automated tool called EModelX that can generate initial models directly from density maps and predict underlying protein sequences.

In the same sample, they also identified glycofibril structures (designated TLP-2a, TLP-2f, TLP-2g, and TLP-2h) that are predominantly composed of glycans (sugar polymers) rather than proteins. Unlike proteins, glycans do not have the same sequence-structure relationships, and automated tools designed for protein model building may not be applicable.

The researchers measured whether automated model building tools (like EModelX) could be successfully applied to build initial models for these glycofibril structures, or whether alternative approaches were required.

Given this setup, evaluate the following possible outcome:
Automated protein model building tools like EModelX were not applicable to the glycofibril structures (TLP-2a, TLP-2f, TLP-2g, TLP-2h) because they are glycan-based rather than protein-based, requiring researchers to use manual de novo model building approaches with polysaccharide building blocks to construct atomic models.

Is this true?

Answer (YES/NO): NO